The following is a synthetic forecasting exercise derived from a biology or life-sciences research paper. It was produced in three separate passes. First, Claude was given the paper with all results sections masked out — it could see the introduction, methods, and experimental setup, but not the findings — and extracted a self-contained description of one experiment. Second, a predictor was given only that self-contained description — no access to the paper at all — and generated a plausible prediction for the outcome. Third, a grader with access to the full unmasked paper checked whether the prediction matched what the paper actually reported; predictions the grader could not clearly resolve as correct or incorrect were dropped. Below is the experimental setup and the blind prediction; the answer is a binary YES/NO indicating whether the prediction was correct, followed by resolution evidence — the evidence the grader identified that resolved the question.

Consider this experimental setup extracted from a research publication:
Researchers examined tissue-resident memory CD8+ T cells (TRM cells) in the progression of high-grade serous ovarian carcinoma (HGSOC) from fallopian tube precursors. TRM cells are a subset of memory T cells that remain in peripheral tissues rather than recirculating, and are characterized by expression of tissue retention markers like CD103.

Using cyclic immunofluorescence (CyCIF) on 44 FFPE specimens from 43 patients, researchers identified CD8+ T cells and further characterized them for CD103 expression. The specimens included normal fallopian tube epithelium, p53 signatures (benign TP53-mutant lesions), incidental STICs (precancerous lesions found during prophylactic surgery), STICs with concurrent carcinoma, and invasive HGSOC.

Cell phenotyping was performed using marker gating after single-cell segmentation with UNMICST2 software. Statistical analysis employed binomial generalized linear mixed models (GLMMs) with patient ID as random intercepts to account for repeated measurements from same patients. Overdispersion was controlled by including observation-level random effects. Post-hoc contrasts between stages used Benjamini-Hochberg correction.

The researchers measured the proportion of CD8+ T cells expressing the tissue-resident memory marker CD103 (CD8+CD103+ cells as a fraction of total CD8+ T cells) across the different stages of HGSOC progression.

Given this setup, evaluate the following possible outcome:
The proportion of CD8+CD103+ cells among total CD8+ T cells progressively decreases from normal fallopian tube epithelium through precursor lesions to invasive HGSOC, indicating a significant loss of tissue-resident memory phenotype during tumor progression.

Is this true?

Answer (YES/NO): NO